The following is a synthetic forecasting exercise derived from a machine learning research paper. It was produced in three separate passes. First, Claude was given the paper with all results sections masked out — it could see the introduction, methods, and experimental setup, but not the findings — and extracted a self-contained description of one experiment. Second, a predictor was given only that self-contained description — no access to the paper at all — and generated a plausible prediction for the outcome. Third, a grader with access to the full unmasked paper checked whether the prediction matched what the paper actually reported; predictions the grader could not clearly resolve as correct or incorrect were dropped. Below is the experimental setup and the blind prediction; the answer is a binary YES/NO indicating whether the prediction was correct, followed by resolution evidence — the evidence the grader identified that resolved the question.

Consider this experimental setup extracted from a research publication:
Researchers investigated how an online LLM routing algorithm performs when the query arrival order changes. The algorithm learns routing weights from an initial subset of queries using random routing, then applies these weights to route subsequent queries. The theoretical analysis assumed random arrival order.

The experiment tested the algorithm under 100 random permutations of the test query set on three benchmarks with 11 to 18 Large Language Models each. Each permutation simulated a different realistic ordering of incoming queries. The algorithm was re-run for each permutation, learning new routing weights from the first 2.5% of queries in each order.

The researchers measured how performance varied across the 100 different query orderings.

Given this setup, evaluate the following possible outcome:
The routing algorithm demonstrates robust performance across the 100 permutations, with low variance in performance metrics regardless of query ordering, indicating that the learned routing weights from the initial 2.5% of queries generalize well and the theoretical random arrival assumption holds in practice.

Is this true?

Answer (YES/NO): YES